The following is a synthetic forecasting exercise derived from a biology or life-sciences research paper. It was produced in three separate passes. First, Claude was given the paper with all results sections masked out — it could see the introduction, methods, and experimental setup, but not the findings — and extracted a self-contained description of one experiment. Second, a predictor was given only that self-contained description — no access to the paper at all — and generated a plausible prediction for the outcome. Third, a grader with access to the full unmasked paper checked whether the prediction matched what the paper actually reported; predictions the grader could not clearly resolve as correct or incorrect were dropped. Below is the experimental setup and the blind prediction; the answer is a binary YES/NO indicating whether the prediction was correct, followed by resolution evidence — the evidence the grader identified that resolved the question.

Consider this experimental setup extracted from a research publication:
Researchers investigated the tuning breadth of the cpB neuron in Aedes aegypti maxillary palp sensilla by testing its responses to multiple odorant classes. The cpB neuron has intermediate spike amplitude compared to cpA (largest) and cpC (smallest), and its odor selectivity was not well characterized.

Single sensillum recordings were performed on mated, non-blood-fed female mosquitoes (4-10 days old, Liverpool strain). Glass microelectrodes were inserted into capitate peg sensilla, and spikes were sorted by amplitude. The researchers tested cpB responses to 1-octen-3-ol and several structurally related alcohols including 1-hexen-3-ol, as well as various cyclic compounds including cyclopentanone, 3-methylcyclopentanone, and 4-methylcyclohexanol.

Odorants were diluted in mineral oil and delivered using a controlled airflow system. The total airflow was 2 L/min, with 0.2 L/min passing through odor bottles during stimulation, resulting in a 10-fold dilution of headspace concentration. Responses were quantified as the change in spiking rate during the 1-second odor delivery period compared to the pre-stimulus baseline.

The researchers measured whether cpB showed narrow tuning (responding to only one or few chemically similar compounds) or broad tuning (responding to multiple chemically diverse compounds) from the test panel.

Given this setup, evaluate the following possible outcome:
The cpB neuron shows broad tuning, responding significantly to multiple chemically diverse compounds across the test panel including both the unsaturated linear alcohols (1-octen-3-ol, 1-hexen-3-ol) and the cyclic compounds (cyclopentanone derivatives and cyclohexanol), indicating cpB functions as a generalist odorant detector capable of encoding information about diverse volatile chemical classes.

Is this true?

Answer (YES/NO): NO